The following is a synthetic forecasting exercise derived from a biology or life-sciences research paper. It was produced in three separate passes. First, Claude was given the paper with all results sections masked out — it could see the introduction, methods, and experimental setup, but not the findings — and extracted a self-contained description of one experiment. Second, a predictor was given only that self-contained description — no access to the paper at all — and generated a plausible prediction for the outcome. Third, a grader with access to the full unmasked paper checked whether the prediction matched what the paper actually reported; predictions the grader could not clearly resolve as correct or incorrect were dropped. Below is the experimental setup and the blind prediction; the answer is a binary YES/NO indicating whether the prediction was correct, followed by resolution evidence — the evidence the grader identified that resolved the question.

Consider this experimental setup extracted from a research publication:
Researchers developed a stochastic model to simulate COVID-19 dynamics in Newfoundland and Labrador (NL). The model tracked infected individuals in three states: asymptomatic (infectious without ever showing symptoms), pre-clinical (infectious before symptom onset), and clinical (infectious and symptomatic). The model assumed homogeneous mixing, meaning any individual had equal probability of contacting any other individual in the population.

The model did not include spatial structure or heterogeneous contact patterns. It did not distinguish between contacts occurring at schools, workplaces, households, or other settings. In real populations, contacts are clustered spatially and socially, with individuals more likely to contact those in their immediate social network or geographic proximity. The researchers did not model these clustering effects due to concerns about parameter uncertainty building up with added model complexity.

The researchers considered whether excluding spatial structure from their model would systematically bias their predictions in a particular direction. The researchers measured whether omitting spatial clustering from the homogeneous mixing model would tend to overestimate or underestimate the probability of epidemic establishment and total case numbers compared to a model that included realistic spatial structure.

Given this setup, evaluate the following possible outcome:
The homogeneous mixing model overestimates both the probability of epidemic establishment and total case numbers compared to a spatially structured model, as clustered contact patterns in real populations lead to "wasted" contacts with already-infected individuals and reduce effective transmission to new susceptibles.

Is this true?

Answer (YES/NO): YES